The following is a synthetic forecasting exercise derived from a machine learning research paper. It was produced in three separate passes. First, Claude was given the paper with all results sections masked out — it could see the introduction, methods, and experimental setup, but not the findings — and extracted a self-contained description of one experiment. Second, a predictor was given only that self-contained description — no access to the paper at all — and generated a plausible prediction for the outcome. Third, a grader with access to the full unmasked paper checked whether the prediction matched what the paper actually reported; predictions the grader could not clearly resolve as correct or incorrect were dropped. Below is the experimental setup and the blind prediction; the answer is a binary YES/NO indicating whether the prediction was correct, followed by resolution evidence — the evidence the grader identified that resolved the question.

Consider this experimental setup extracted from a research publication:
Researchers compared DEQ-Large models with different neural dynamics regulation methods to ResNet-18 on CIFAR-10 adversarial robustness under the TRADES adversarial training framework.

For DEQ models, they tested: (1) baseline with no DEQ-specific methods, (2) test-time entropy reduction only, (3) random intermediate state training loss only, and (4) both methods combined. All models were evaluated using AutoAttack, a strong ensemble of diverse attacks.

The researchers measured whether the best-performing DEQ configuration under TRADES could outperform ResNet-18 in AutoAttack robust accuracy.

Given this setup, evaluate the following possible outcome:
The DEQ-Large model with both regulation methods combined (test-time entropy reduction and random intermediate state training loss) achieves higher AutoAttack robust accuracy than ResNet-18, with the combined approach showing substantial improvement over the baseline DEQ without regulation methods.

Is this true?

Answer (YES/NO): YES